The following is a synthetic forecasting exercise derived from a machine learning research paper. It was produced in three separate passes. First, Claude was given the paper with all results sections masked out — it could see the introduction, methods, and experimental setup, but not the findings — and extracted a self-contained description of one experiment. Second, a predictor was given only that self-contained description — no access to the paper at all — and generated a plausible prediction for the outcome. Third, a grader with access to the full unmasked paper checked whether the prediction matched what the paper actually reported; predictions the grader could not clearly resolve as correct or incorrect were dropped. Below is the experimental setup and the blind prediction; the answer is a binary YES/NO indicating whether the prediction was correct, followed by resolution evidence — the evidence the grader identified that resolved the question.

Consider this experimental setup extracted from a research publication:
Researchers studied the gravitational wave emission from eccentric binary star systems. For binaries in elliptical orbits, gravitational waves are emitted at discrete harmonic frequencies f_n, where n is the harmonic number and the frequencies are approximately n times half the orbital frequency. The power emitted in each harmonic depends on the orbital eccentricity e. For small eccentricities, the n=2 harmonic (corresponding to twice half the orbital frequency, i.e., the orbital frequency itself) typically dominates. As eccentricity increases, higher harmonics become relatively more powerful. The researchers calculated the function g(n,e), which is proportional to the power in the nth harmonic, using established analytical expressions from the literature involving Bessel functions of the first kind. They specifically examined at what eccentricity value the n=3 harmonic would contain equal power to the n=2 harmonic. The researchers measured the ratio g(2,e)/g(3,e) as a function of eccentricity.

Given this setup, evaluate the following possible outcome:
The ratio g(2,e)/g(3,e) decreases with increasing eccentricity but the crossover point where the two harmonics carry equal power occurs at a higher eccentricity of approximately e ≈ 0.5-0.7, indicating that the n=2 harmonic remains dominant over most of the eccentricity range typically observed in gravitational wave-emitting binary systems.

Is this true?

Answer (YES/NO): NO